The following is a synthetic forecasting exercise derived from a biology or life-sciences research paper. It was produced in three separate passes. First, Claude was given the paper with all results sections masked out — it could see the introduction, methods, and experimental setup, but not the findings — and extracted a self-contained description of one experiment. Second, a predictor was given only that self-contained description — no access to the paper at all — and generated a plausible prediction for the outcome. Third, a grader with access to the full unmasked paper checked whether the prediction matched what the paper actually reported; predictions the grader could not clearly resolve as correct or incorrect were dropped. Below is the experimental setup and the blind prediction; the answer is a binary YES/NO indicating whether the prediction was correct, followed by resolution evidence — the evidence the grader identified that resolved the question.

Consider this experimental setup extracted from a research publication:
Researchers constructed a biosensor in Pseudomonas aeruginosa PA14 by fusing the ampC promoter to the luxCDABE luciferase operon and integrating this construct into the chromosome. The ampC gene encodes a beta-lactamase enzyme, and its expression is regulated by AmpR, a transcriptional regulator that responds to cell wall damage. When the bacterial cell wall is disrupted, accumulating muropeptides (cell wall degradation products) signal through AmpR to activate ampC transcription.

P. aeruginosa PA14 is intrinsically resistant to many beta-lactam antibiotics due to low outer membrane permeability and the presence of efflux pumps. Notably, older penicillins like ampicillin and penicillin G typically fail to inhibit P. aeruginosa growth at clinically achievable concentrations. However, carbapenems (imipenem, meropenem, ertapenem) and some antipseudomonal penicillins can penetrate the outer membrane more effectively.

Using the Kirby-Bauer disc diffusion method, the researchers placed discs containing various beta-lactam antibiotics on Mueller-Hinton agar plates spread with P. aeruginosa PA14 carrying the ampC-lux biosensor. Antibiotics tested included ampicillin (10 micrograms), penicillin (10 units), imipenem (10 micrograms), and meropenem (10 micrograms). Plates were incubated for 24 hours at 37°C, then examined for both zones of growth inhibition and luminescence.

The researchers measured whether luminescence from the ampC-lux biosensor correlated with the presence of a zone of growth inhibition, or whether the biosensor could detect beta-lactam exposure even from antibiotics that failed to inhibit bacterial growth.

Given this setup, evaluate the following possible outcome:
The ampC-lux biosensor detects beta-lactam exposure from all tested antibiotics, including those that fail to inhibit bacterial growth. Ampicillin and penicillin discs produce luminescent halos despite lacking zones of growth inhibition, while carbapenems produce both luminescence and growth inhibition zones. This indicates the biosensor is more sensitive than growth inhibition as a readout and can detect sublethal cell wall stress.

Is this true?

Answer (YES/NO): YES